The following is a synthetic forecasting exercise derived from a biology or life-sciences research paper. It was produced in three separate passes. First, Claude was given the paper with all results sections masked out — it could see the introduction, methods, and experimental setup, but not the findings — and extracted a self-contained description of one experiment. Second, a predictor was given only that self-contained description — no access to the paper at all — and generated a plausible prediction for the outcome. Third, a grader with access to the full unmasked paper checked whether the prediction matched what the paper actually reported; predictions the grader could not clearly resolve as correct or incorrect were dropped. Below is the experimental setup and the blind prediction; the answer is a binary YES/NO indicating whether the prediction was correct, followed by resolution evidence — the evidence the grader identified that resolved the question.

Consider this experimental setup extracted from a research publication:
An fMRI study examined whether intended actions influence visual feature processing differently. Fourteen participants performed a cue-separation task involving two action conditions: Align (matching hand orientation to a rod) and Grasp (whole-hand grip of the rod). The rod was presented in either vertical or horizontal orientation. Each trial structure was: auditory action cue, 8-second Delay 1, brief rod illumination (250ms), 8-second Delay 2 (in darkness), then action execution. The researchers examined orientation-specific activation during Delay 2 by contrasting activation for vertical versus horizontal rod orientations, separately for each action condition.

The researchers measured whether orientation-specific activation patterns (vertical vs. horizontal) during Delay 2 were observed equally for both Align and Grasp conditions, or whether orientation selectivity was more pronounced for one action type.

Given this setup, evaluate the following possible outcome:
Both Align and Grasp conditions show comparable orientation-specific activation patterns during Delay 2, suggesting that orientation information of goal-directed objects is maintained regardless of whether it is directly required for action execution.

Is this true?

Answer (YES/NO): NO